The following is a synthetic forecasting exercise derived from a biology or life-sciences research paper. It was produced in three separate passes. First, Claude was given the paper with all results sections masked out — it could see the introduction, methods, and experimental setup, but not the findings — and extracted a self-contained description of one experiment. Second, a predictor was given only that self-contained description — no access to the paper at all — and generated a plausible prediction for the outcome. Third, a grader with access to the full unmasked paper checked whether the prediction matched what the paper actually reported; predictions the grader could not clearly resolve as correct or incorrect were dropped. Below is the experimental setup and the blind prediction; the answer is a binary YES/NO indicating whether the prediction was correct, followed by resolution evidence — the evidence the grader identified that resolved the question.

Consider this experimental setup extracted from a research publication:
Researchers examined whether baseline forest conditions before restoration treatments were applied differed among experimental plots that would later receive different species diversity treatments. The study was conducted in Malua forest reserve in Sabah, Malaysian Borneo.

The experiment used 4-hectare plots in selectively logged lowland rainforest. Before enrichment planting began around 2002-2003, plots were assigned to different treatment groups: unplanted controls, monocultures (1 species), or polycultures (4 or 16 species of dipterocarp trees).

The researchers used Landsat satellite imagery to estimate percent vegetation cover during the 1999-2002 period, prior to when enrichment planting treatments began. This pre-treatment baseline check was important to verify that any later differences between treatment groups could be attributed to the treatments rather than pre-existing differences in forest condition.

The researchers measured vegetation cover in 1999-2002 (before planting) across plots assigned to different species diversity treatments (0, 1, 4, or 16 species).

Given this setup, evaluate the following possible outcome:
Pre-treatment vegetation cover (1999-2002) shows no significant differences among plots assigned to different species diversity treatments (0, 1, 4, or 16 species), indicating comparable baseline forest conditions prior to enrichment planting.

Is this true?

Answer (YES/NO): YES